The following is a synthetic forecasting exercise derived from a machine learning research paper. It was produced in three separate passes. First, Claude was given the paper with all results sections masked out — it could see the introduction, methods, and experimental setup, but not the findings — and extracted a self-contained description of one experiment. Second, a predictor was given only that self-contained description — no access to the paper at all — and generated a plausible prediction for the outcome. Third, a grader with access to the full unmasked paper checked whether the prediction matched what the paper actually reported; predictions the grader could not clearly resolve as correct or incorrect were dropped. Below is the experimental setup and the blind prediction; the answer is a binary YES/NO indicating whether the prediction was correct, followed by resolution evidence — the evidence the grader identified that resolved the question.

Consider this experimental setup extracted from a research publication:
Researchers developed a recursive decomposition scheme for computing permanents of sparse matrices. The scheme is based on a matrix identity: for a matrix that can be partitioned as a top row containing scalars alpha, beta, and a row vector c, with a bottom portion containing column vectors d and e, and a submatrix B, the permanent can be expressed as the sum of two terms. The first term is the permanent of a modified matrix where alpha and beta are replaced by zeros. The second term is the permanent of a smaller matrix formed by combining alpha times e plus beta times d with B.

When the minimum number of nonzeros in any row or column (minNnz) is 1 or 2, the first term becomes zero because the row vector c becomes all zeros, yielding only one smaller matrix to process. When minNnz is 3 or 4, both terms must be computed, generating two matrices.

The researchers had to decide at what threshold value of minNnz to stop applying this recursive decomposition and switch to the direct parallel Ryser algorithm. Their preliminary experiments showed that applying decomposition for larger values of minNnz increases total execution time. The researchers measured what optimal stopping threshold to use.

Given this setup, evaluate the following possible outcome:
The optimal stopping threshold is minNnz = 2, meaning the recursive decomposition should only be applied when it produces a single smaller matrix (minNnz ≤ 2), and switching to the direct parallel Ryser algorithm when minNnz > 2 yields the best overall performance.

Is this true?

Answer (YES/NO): NO